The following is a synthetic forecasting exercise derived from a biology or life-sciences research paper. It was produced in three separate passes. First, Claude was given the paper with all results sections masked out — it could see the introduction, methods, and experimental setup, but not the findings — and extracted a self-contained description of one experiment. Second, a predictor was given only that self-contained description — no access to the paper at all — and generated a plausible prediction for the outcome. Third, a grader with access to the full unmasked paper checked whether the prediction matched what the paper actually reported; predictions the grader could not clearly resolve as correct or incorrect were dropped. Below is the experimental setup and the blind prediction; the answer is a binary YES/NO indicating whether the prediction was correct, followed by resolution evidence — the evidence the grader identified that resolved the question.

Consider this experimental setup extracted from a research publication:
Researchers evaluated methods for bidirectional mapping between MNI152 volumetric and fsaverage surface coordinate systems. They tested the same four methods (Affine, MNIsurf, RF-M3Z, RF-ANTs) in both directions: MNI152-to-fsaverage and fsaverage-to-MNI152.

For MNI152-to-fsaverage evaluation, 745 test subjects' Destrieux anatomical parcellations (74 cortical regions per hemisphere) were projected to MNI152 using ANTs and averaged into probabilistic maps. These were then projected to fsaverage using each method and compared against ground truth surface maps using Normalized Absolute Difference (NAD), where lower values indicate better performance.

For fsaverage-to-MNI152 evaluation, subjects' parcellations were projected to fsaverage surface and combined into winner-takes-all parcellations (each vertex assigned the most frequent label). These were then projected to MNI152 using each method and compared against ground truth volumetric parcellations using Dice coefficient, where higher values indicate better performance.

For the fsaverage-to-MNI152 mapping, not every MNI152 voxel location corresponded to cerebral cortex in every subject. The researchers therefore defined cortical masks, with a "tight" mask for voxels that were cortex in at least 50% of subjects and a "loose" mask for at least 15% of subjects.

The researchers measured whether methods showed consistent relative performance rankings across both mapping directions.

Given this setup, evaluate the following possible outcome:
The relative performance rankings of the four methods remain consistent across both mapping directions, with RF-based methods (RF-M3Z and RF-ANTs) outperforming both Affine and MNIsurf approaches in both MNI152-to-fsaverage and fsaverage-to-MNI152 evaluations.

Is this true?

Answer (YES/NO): NO